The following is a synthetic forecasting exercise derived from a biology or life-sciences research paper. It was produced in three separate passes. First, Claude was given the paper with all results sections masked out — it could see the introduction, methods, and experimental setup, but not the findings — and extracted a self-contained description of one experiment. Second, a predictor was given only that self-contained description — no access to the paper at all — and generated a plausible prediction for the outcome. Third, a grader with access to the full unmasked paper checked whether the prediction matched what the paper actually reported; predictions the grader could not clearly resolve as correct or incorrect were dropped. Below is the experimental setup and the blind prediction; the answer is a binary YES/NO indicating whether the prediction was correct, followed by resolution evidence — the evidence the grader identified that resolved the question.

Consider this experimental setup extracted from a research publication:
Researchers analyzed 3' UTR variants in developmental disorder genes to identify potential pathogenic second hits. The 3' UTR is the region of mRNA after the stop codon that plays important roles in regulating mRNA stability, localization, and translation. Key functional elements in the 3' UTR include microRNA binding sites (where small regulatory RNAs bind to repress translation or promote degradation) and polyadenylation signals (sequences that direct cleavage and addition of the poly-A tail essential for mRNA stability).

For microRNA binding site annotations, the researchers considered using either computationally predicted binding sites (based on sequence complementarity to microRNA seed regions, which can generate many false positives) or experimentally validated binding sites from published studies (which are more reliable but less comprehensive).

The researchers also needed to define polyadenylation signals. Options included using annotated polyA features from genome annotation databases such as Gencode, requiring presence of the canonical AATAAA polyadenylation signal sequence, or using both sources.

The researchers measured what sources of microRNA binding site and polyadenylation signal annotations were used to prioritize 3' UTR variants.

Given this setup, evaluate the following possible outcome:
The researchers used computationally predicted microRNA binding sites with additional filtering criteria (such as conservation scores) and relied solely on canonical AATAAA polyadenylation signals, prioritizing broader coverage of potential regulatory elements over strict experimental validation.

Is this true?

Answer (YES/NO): NO